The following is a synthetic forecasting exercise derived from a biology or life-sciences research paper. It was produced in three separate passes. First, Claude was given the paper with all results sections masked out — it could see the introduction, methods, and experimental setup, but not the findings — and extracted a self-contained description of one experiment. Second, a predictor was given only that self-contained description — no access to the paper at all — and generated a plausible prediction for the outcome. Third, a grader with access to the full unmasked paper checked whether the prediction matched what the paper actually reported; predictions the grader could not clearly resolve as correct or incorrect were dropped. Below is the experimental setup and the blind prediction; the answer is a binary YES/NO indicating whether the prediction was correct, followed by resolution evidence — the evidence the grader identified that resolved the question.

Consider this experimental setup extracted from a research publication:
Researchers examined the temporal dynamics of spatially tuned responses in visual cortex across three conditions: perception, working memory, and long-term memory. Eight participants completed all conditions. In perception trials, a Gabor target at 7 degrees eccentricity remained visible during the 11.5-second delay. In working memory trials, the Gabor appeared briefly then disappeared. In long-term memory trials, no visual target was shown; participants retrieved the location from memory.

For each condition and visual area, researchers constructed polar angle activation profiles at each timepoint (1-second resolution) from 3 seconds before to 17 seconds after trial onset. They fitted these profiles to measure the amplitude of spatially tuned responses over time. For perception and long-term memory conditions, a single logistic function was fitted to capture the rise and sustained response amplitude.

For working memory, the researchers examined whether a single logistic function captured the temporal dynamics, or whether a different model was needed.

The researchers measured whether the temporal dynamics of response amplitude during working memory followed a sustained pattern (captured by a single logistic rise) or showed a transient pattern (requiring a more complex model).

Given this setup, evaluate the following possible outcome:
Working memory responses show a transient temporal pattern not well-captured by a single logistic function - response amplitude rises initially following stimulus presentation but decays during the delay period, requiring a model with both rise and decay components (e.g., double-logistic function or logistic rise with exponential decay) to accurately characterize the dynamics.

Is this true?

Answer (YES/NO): YES